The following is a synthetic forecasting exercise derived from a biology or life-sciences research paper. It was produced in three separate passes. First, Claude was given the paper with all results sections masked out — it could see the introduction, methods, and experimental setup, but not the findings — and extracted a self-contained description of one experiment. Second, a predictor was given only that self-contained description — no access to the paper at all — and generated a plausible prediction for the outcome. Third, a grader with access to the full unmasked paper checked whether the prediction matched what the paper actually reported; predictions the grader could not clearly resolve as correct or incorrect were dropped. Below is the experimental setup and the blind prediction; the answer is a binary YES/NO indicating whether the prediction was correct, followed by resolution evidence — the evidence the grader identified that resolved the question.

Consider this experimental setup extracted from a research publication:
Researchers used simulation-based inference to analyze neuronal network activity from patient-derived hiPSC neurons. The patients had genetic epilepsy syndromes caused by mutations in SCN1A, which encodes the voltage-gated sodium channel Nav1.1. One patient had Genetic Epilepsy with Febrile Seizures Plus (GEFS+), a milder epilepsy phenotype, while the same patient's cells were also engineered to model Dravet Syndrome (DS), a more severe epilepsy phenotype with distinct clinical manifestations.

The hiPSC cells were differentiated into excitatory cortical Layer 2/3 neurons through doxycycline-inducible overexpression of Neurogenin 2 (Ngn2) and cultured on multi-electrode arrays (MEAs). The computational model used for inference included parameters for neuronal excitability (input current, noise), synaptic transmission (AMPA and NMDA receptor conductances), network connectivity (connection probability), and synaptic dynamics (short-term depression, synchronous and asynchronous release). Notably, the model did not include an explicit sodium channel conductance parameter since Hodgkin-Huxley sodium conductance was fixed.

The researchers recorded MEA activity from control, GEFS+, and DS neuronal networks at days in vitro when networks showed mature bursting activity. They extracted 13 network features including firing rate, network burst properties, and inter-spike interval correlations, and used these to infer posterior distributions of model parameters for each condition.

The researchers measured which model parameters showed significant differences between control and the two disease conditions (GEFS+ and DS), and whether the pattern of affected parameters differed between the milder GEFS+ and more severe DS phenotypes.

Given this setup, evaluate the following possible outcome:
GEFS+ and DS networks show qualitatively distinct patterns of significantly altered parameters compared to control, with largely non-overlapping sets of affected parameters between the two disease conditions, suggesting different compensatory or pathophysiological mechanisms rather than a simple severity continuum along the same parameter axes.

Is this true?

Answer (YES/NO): NO